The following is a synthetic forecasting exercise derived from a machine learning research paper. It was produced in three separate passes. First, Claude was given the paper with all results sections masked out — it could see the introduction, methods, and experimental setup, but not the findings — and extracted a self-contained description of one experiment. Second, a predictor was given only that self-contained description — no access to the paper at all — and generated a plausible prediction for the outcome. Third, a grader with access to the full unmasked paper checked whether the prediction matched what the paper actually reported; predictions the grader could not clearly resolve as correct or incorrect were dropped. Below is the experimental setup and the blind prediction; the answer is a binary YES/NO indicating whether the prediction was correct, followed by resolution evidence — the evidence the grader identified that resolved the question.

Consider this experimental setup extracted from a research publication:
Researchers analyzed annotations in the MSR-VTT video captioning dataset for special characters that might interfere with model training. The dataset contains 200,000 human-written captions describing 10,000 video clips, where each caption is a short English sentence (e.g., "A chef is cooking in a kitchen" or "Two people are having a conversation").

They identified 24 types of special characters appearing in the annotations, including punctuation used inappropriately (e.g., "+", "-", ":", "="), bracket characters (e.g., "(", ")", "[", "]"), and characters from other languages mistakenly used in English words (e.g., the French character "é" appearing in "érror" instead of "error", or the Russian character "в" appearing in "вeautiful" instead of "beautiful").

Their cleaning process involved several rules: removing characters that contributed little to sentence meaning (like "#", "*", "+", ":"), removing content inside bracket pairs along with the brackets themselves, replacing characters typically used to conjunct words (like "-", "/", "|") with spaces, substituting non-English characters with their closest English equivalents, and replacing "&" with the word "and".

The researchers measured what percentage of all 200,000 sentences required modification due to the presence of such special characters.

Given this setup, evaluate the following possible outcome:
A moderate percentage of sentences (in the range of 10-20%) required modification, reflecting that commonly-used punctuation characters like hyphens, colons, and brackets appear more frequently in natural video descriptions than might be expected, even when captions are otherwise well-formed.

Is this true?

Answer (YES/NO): NO